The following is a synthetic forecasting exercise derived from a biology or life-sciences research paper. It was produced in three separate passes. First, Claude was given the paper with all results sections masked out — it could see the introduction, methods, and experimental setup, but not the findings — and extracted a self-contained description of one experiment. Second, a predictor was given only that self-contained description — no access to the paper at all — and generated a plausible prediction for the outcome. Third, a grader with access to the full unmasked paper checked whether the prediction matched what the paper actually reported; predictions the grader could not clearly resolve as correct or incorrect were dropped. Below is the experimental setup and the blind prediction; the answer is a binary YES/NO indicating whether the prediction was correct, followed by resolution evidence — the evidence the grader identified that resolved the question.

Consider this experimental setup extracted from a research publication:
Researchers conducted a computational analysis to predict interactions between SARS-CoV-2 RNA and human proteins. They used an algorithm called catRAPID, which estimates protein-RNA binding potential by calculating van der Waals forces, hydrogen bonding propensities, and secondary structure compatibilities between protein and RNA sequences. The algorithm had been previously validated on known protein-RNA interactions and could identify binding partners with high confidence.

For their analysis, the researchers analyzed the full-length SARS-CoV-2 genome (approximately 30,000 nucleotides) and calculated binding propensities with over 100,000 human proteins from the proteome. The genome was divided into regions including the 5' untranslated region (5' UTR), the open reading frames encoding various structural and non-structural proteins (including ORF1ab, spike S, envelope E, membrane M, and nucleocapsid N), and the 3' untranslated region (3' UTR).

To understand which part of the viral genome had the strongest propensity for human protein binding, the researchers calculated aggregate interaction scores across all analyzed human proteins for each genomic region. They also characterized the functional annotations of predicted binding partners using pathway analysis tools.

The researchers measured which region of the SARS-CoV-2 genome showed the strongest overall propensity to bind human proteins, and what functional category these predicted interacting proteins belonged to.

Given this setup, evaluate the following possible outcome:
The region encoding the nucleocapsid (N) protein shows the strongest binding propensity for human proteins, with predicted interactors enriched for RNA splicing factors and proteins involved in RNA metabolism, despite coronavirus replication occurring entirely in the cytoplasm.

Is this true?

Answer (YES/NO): NO